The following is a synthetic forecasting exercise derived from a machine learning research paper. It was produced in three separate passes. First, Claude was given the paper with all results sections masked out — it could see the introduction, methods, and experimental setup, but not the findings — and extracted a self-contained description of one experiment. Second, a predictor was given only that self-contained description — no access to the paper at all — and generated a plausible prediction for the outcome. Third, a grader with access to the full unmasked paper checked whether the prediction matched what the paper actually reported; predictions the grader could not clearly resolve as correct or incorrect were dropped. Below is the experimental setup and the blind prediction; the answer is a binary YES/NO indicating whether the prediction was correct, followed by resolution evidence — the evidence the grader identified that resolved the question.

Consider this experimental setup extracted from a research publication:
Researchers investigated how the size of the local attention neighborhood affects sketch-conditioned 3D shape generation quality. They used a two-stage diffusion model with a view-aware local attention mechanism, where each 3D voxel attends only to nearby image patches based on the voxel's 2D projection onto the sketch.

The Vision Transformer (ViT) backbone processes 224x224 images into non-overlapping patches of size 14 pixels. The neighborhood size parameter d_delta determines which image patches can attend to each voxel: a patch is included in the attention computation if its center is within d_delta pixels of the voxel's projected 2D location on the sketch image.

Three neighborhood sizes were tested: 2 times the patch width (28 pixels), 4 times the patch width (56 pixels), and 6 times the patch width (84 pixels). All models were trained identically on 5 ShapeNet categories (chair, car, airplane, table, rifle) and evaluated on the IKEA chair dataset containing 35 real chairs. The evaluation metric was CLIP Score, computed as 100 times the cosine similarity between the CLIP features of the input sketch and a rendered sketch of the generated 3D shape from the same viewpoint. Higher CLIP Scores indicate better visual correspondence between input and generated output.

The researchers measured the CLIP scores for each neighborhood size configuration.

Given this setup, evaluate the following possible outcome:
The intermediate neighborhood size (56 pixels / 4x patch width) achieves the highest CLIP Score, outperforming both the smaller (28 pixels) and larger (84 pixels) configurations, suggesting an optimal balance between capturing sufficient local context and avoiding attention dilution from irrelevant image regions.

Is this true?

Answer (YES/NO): YES